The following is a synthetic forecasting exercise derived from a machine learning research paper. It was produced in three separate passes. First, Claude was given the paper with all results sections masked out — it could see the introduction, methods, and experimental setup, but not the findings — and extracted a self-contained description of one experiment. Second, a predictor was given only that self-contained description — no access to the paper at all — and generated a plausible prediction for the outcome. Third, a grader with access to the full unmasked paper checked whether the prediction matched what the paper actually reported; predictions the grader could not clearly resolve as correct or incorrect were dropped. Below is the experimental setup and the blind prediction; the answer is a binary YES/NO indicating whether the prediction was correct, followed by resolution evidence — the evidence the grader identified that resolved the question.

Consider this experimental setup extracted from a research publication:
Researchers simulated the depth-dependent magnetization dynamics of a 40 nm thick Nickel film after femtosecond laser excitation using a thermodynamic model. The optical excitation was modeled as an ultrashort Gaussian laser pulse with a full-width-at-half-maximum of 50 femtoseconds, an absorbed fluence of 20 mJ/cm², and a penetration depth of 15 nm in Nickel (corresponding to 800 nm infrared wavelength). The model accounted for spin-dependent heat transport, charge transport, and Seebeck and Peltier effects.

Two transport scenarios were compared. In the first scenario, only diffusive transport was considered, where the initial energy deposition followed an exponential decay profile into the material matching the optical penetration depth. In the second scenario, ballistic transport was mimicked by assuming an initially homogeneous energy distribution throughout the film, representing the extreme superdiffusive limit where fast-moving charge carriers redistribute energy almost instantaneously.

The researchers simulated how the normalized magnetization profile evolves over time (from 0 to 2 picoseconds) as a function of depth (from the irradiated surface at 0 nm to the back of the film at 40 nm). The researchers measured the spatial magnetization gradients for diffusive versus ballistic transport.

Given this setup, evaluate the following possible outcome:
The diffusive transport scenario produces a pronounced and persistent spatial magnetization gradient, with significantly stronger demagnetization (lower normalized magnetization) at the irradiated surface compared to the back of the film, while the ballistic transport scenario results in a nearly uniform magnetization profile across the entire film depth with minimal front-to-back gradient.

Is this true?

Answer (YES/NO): YES